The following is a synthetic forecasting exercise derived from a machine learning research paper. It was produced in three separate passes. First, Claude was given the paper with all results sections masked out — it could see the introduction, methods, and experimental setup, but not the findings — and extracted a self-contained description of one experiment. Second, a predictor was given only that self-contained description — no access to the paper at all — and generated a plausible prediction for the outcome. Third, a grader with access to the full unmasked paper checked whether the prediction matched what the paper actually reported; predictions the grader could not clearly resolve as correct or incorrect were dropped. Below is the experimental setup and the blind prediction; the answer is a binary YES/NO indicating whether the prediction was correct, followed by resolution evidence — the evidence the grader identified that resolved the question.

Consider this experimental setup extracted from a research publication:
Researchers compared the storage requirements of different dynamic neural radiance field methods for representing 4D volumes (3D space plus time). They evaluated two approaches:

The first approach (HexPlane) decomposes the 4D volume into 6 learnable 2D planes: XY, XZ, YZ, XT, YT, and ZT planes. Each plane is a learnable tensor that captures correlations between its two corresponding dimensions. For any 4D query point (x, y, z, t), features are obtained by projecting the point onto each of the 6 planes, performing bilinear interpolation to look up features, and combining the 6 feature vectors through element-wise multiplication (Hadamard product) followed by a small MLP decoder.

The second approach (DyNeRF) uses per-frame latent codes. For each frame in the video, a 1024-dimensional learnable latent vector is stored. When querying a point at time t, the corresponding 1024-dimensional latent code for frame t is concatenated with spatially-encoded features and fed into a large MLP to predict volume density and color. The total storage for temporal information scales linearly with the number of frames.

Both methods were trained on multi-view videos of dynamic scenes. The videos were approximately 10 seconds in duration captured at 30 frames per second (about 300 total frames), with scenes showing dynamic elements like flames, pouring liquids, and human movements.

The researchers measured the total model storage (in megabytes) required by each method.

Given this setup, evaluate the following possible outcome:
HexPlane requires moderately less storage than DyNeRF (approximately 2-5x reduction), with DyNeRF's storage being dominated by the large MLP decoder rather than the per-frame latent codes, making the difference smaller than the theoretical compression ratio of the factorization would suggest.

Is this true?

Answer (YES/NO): NO